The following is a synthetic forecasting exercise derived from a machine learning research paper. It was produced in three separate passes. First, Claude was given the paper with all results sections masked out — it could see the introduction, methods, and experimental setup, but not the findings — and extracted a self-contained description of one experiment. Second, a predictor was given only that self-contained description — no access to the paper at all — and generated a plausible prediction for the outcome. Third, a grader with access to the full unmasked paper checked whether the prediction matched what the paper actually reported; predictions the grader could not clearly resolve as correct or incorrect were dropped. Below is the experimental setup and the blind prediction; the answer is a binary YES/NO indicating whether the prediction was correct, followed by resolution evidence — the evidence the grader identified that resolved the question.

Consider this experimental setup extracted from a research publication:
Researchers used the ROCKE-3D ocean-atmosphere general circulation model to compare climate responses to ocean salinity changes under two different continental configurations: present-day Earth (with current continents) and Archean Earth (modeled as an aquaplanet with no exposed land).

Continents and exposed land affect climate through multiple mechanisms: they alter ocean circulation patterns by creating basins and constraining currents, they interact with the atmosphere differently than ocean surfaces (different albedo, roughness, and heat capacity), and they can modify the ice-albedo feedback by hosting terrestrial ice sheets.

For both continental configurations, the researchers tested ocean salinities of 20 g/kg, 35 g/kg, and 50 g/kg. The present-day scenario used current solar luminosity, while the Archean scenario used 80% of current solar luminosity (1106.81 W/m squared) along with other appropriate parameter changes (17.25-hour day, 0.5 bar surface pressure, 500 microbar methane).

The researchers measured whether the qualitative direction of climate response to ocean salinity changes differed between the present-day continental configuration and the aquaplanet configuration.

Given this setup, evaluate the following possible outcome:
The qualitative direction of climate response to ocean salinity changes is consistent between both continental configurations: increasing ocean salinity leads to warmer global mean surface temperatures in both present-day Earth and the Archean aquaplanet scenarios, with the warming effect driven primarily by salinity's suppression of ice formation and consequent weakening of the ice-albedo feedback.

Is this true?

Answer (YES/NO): NO